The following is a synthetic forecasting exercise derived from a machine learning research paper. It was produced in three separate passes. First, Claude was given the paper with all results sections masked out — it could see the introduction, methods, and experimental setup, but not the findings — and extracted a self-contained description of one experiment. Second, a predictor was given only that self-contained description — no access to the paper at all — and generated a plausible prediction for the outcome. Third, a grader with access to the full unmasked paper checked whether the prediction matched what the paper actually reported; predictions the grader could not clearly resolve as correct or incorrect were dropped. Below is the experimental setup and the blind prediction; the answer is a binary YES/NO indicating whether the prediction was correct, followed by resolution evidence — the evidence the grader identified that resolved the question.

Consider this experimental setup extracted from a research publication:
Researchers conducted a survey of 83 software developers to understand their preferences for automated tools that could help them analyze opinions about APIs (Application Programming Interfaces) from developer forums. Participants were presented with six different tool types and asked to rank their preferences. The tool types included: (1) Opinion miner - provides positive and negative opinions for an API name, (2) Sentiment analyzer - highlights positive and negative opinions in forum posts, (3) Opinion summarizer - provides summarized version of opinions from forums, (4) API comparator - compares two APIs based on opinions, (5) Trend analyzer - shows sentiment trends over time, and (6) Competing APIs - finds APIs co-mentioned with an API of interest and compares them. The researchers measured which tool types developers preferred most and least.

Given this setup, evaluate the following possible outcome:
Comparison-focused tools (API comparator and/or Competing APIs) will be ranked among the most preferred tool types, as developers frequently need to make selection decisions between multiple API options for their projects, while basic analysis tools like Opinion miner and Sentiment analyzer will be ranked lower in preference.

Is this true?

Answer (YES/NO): YES